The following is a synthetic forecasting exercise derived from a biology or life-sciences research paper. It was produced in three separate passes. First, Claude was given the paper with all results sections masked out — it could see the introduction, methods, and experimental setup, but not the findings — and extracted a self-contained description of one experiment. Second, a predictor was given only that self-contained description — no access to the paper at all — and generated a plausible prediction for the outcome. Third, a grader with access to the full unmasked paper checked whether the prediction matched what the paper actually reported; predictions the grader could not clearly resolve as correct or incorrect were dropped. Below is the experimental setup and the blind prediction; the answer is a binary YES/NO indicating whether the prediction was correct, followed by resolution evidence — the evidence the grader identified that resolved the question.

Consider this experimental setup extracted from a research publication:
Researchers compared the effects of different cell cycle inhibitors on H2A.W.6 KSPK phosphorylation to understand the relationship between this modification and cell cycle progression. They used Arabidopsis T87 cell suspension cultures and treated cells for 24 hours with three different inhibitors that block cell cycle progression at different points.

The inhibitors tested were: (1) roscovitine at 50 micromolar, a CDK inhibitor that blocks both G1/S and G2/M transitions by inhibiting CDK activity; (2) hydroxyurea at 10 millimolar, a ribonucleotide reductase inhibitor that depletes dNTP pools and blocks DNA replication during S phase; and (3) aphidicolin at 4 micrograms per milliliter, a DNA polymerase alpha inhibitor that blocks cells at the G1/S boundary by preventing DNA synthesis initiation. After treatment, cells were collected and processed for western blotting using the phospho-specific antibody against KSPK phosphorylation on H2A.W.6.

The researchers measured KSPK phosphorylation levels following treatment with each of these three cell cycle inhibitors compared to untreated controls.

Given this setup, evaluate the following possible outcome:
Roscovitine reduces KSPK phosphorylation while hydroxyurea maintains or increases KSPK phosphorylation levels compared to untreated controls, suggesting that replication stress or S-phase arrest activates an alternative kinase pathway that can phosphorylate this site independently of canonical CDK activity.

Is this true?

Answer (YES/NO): NO